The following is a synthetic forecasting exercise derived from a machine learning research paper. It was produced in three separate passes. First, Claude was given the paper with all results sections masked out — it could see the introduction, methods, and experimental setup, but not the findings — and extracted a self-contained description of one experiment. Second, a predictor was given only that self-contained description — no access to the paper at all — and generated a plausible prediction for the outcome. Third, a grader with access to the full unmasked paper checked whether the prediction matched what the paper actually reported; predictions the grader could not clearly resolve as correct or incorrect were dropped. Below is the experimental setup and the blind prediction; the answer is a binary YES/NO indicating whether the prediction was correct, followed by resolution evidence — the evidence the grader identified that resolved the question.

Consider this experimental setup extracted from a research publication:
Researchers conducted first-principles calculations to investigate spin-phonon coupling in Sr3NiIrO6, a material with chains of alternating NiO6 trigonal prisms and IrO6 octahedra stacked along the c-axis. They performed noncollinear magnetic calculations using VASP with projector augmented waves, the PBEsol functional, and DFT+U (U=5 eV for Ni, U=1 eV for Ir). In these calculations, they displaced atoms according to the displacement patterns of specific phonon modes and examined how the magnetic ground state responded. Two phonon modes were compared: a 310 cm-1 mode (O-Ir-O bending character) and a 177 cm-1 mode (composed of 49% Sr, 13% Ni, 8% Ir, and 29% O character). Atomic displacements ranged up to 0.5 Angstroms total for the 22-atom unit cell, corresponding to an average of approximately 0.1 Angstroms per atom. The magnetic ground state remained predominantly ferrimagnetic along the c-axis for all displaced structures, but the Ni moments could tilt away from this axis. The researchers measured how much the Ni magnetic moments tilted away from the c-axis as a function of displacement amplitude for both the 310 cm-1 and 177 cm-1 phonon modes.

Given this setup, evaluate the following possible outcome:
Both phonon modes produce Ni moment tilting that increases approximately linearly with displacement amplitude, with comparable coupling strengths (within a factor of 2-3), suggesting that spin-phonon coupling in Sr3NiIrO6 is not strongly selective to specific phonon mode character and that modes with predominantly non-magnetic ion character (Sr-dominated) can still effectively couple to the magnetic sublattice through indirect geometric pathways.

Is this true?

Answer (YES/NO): NO